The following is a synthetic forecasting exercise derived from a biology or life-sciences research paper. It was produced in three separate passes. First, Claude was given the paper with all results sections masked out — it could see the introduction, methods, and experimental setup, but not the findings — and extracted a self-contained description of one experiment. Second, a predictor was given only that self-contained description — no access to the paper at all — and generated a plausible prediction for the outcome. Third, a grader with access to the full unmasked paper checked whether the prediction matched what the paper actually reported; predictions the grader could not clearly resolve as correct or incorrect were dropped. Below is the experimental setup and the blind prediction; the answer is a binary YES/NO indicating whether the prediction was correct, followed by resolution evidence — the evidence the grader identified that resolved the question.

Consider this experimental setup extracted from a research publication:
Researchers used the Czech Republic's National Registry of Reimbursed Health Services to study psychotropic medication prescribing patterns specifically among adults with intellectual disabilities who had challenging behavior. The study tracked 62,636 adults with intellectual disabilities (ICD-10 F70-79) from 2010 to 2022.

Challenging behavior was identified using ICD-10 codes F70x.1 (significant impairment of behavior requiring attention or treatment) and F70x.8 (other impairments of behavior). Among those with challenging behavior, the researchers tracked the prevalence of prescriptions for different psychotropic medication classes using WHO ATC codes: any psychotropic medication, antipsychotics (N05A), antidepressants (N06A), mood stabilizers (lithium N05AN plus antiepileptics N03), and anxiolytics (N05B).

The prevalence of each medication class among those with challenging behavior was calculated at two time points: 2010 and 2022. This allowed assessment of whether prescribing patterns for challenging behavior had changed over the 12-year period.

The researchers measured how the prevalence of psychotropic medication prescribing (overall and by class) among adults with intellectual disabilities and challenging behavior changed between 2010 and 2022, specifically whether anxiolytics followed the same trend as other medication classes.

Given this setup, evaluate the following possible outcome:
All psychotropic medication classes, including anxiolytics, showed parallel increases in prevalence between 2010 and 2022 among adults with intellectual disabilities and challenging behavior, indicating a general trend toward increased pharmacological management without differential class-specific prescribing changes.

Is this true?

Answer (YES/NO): NO